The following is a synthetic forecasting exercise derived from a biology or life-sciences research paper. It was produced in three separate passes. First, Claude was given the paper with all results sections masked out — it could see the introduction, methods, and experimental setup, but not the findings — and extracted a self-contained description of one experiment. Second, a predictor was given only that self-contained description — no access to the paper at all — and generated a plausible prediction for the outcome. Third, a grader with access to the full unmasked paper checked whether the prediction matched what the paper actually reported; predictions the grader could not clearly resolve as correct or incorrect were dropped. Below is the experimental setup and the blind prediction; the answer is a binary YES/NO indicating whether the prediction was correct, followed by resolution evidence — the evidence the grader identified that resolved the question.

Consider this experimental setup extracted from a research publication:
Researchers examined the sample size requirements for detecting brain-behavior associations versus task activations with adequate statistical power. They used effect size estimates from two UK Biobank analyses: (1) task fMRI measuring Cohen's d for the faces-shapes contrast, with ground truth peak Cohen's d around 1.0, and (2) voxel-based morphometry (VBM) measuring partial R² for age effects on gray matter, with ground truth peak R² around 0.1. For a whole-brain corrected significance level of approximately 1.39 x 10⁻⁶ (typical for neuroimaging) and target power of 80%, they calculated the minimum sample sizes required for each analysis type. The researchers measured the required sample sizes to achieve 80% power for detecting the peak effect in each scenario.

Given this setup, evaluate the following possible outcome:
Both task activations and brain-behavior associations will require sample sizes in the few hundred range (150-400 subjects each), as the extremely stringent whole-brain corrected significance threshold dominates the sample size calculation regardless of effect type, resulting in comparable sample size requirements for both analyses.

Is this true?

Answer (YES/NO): NO